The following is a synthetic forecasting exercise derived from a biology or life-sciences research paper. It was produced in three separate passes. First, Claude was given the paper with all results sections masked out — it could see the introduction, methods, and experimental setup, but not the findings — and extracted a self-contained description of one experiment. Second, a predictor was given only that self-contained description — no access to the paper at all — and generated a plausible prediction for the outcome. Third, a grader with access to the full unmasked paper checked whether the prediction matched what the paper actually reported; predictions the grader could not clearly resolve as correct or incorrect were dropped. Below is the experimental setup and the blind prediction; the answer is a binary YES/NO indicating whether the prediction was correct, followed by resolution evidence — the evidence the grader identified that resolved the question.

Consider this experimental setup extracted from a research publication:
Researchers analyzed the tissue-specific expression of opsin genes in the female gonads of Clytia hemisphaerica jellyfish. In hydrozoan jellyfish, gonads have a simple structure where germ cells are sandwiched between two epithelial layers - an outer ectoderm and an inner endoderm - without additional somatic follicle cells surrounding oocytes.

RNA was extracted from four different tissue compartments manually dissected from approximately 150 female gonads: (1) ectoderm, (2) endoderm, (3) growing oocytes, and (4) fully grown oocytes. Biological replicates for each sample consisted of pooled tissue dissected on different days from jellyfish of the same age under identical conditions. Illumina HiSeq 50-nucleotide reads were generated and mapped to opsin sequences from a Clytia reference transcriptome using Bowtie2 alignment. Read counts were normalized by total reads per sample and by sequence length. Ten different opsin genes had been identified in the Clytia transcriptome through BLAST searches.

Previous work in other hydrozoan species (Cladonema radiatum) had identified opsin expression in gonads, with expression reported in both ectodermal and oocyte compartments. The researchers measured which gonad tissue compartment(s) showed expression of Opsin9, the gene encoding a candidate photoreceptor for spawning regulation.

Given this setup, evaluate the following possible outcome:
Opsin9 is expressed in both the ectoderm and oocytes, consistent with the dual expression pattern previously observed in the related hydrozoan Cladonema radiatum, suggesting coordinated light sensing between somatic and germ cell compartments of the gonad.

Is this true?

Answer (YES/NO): NO